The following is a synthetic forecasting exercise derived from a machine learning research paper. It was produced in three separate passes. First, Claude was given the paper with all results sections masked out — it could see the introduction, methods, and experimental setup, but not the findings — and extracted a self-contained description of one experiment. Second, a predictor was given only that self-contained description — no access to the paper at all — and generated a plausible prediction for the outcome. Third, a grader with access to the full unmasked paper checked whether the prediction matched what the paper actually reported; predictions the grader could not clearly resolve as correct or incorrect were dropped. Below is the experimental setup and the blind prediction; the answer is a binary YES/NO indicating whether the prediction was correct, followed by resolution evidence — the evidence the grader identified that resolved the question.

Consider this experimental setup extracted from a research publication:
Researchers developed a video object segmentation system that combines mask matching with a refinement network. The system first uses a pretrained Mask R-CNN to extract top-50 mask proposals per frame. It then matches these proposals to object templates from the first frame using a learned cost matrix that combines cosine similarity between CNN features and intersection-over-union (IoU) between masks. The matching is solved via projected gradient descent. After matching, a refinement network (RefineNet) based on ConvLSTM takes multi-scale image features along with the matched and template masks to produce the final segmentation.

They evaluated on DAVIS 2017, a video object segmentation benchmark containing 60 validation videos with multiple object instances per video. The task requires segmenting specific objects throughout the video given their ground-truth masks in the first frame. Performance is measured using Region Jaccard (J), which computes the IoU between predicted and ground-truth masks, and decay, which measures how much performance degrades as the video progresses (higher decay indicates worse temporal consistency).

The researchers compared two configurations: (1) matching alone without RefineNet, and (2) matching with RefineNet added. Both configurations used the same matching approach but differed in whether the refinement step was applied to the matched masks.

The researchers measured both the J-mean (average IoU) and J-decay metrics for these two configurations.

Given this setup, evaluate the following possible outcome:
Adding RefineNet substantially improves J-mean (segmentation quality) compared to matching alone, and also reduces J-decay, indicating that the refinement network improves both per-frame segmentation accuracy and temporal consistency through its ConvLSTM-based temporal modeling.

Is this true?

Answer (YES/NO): NO